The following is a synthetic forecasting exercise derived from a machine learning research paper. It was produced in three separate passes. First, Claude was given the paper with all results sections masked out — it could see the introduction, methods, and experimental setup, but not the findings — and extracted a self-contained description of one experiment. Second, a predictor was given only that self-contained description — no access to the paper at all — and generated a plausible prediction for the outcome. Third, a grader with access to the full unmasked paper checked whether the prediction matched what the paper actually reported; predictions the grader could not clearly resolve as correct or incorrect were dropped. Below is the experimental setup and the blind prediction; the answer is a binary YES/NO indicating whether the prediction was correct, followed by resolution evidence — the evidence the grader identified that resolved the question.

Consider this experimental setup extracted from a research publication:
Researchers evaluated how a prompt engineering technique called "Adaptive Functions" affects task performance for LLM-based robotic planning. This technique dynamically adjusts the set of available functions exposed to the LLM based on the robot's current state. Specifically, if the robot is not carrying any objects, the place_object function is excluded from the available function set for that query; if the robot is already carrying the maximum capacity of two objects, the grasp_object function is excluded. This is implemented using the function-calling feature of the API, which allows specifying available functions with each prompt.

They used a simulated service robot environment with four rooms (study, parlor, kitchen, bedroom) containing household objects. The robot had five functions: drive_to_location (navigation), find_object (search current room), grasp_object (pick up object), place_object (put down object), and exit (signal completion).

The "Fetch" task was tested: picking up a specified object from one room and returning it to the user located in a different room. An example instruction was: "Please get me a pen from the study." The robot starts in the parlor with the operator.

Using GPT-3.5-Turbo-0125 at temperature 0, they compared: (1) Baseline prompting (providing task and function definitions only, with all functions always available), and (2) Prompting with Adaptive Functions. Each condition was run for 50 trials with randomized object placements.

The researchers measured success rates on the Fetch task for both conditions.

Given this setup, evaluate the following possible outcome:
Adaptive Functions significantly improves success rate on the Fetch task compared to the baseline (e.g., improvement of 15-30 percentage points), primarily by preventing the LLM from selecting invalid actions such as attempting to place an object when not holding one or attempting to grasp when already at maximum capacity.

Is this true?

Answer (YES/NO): YES